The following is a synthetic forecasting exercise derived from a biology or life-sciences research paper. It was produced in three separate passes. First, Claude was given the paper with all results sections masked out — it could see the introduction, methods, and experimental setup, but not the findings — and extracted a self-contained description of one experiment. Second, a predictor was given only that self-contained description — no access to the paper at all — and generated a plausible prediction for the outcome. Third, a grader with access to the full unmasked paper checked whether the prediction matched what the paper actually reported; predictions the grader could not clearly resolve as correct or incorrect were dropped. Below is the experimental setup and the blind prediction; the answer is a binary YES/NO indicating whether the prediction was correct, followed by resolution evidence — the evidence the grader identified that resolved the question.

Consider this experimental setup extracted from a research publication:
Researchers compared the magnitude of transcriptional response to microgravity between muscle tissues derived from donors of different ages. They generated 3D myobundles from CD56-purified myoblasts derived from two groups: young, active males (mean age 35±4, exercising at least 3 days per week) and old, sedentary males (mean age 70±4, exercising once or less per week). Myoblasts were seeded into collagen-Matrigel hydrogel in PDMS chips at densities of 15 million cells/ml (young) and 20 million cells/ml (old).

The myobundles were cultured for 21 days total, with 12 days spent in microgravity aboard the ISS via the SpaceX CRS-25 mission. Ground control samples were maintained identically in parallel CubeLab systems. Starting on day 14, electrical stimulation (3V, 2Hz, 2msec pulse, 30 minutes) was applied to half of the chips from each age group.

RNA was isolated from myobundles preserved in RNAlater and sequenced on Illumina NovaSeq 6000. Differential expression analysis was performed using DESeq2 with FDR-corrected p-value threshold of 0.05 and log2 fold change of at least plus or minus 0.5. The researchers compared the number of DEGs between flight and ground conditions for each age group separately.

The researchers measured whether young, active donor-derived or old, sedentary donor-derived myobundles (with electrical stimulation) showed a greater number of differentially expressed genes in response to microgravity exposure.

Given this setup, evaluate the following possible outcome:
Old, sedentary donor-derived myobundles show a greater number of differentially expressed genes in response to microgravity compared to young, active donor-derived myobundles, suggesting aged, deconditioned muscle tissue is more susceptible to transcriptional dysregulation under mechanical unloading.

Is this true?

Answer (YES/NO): NO